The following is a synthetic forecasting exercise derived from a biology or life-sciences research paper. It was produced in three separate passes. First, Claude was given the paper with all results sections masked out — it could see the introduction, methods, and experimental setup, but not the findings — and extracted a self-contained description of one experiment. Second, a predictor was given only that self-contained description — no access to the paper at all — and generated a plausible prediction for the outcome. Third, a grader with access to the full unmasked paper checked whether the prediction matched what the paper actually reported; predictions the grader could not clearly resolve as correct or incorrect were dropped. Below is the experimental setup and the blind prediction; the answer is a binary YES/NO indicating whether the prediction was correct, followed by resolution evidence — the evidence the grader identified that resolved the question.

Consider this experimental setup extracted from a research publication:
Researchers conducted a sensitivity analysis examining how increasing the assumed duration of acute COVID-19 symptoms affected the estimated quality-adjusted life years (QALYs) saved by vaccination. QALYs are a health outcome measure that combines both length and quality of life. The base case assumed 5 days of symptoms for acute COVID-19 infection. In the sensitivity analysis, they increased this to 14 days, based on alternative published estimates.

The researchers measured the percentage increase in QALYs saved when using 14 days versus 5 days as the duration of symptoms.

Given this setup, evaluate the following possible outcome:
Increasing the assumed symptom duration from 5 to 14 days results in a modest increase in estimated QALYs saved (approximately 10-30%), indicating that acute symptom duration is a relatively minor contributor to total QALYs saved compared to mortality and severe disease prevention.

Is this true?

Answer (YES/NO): NO